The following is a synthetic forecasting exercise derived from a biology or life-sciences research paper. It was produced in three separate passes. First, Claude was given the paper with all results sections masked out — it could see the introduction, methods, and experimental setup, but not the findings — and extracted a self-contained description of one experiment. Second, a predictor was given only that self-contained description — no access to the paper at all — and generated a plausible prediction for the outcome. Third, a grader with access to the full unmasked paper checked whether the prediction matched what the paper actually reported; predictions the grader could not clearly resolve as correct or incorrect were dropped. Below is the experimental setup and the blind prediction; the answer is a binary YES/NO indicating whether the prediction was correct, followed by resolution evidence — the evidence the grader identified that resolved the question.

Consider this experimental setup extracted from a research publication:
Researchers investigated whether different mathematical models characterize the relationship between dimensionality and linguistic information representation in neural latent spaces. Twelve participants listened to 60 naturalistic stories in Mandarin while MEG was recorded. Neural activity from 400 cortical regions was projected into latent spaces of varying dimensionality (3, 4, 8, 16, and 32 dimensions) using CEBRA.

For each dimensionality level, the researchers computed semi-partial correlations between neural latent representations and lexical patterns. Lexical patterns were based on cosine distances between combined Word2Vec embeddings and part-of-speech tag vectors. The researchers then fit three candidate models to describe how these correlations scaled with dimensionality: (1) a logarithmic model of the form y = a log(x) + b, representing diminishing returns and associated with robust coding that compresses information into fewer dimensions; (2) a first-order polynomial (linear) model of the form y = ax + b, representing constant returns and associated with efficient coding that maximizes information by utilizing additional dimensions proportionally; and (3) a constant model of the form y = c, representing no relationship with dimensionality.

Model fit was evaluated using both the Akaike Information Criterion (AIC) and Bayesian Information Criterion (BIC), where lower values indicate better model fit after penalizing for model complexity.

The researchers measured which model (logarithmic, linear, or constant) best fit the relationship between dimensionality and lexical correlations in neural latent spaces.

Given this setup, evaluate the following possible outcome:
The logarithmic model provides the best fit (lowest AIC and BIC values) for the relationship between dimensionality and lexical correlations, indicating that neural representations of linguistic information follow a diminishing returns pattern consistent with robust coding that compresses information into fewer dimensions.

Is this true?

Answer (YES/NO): YES